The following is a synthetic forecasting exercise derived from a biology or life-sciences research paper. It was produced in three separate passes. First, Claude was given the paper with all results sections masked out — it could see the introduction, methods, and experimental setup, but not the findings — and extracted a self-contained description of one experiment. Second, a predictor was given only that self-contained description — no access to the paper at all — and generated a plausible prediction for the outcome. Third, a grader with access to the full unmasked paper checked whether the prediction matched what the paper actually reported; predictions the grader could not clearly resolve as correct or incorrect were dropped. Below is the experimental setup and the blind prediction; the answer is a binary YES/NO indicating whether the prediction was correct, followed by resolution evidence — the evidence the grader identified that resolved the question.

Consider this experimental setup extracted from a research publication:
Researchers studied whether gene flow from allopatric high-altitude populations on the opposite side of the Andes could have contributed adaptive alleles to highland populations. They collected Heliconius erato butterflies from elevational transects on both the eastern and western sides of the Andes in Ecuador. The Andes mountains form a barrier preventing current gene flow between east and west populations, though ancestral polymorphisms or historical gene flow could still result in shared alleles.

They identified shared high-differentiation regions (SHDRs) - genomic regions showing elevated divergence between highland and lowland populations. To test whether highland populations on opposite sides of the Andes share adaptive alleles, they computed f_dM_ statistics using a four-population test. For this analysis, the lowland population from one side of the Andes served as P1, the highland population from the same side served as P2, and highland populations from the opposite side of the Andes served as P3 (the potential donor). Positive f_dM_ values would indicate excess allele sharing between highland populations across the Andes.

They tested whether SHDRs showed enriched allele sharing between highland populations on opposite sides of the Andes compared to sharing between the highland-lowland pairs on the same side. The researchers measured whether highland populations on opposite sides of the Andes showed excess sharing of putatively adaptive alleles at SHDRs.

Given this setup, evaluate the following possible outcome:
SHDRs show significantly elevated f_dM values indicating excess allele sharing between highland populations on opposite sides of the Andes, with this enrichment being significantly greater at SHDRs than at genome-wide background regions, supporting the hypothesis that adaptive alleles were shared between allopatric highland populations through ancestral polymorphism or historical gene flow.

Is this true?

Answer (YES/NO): YES